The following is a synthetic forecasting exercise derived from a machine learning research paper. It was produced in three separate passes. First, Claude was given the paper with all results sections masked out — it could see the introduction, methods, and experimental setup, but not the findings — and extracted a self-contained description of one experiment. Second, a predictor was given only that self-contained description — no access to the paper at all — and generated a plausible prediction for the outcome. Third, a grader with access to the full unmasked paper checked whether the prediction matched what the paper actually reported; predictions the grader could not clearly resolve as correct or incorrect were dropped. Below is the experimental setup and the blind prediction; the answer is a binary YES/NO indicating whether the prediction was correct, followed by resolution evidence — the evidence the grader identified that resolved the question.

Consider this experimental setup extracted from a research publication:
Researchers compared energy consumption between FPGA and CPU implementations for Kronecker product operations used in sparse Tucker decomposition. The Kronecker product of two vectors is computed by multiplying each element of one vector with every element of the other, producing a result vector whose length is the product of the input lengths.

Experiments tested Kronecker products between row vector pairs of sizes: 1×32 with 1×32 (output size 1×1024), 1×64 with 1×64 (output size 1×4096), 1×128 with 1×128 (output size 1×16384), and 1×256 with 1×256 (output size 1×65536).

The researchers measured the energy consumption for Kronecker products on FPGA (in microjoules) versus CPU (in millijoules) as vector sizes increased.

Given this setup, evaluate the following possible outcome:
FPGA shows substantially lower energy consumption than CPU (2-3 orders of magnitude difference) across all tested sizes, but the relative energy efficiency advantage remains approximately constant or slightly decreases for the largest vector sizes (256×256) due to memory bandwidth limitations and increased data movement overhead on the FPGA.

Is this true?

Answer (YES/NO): NO